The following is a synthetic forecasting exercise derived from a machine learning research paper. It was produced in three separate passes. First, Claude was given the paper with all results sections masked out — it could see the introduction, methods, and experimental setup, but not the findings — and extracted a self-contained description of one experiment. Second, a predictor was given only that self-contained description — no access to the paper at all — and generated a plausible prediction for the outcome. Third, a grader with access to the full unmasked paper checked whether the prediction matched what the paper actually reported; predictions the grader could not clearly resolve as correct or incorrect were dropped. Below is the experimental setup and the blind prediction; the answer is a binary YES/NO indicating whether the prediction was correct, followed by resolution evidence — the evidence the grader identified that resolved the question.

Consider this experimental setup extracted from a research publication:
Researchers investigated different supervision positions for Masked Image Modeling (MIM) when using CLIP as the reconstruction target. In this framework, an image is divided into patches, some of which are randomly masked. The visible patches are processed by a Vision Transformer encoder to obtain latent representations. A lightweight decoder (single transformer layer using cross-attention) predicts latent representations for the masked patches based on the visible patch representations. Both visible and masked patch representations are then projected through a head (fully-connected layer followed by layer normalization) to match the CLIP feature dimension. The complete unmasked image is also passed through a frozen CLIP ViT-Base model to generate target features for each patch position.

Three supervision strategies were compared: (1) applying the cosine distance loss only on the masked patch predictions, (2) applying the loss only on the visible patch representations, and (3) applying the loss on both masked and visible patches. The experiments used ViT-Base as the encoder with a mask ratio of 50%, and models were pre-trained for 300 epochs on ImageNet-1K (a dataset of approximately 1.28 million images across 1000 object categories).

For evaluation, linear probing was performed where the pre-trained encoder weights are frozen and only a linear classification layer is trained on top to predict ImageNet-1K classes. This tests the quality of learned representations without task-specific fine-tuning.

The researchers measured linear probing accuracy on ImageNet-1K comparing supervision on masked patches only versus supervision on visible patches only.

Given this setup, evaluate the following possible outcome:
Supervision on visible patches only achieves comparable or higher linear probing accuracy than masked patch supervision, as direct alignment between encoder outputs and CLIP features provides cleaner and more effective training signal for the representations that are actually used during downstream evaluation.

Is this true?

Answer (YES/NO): YES